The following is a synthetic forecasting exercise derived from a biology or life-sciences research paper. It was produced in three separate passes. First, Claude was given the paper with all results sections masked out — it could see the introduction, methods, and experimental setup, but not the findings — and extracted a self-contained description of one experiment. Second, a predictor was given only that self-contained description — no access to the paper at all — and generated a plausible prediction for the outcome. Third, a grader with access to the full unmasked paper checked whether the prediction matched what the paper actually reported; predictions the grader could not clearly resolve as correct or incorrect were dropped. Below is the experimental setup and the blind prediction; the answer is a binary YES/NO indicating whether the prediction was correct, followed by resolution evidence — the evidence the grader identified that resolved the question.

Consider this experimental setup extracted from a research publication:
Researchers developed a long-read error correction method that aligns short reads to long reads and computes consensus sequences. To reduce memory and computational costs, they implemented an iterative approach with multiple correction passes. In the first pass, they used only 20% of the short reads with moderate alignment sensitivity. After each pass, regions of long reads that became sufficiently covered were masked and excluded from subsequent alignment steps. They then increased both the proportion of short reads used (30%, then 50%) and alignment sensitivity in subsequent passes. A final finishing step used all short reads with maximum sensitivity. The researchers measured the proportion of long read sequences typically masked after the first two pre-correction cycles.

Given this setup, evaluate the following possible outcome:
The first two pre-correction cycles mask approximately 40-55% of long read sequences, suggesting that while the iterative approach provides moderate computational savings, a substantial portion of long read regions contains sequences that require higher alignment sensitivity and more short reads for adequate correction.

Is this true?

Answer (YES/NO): NO